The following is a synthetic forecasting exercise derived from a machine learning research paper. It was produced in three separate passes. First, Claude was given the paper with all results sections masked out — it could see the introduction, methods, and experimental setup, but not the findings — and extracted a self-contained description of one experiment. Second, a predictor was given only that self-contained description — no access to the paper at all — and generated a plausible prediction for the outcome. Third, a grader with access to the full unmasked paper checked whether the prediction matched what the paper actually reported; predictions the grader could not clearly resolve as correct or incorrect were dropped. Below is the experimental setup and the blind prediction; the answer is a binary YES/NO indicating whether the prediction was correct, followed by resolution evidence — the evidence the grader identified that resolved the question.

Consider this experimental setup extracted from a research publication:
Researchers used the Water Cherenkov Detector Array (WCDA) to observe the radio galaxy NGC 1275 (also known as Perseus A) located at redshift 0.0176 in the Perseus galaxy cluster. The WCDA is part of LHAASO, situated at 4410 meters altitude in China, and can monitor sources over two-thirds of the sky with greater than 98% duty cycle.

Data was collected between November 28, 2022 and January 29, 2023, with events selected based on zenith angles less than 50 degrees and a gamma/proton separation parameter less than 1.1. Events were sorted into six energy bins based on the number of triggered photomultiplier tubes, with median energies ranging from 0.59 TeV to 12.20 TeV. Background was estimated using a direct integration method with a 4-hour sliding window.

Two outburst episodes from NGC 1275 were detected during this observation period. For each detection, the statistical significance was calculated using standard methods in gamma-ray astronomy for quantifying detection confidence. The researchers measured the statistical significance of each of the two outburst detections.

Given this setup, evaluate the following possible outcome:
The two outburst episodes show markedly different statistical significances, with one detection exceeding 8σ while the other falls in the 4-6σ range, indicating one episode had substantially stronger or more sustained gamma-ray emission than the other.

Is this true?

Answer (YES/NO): YES